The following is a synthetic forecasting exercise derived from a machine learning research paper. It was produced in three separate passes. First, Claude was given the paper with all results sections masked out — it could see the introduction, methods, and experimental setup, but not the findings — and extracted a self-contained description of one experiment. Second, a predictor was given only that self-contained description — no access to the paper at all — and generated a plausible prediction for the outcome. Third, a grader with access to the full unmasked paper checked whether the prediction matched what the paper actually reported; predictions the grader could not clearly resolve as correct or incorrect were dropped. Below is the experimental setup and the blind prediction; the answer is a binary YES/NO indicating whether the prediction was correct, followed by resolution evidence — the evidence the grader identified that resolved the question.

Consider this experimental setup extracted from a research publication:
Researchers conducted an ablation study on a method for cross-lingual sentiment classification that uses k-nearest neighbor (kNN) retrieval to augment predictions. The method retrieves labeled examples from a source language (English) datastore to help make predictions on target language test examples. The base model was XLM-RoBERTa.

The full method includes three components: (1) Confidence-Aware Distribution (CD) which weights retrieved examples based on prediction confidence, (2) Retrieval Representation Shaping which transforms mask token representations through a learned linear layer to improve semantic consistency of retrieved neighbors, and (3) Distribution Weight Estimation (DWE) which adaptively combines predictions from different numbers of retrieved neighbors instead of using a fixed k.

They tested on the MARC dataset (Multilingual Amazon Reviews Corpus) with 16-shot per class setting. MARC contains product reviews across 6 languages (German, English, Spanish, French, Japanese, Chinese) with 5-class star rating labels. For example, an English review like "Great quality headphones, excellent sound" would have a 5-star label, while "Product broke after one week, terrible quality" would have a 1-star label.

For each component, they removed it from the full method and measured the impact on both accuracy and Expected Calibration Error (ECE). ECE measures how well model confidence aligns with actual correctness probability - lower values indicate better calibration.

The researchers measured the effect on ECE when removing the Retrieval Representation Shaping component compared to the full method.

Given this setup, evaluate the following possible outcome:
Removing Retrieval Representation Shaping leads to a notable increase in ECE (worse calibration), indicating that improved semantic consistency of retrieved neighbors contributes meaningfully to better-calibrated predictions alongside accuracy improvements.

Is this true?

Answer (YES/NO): NO